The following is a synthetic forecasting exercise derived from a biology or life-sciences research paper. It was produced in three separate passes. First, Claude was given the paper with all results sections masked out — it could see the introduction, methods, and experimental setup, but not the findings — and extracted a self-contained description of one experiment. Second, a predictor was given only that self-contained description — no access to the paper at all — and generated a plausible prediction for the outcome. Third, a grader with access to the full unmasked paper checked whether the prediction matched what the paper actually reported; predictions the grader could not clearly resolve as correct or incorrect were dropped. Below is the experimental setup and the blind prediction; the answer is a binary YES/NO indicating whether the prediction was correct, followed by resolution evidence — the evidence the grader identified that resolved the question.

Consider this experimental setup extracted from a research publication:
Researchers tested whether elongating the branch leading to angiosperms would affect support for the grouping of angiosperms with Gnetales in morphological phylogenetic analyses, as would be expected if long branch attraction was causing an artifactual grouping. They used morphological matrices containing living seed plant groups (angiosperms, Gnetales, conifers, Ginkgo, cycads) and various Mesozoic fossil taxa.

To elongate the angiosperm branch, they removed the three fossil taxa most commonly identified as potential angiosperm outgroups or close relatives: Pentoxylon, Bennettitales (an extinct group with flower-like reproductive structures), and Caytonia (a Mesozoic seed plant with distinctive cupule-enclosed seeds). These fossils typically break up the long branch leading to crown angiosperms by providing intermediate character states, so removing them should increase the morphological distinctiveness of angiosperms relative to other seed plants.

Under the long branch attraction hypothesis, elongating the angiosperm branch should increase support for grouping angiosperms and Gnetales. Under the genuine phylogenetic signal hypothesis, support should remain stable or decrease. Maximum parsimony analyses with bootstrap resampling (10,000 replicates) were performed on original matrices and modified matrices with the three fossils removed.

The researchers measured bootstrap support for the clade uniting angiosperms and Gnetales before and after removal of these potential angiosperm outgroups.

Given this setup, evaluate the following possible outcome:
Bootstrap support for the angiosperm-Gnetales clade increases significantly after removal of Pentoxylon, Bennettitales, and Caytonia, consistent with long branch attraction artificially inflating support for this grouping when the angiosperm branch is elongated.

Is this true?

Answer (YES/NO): YES